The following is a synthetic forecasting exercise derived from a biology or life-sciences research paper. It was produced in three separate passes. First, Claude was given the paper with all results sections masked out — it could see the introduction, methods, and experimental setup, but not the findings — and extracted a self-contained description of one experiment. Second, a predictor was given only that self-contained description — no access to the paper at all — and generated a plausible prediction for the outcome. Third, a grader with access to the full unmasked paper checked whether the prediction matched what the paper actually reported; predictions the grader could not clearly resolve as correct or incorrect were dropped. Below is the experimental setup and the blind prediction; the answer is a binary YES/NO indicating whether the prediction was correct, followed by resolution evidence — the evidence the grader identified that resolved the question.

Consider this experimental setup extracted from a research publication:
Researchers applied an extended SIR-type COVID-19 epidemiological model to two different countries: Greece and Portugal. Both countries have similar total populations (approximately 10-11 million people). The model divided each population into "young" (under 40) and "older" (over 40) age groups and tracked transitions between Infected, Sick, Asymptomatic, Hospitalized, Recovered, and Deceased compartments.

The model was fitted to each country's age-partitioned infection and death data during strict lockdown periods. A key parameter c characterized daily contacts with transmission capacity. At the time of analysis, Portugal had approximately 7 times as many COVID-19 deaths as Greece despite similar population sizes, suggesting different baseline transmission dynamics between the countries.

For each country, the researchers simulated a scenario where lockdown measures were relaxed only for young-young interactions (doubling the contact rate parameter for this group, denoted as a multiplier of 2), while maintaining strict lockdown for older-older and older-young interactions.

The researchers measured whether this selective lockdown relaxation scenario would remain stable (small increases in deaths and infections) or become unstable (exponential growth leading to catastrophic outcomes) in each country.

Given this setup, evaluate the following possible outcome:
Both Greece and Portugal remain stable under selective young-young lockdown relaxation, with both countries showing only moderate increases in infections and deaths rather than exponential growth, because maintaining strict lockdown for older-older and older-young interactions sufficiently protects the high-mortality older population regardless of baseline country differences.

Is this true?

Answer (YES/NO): YES